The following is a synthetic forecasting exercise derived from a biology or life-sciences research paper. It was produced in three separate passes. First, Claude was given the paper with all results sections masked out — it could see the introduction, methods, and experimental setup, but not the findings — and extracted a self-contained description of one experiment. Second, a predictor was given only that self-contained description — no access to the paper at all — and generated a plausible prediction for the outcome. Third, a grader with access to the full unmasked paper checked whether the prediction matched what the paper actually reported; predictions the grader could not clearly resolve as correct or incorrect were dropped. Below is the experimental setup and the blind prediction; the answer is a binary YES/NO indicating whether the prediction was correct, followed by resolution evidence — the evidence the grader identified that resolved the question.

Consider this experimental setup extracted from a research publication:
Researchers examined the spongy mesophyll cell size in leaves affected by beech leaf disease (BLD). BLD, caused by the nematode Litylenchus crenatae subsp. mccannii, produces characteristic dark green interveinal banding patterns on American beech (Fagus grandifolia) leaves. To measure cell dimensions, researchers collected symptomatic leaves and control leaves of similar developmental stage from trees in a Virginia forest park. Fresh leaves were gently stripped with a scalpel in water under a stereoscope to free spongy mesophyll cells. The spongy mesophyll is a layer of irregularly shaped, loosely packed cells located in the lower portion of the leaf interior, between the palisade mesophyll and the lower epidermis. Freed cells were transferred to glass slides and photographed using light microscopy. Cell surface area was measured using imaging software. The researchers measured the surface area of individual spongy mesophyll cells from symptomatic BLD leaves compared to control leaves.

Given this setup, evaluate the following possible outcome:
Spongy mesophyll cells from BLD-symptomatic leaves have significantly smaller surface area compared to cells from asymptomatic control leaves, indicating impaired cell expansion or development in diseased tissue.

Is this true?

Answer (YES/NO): NO